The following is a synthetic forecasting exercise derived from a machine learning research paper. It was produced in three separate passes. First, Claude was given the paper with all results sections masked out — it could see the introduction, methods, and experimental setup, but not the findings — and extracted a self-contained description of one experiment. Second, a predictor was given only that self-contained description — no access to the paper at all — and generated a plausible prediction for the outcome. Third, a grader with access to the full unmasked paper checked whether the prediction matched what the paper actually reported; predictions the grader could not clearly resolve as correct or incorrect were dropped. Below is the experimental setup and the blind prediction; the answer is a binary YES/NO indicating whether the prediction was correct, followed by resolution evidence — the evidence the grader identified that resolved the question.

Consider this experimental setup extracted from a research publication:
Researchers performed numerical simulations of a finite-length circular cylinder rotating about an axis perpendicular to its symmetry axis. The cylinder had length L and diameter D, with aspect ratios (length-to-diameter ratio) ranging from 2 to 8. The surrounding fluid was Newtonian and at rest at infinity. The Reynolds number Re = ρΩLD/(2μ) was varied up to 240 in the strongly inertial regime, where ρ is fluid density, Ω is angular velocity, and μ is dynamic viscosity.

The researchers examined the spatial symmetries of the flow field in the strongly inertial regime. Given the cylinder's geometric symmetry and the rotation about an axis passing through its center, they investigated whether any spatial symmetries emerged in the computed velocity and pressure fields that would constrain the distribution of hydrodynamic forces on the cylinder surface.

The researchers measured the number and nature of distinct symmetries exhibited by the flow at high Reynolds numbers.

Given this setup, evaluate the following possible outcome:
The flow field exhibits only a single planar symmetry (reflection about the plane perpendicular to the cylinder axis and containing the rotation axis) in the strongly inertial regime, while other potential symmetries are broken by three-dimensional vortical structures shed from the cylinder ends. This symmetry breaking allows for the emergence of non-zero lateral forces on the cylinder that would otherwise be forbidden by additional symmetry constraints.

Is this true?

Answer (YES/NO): NO